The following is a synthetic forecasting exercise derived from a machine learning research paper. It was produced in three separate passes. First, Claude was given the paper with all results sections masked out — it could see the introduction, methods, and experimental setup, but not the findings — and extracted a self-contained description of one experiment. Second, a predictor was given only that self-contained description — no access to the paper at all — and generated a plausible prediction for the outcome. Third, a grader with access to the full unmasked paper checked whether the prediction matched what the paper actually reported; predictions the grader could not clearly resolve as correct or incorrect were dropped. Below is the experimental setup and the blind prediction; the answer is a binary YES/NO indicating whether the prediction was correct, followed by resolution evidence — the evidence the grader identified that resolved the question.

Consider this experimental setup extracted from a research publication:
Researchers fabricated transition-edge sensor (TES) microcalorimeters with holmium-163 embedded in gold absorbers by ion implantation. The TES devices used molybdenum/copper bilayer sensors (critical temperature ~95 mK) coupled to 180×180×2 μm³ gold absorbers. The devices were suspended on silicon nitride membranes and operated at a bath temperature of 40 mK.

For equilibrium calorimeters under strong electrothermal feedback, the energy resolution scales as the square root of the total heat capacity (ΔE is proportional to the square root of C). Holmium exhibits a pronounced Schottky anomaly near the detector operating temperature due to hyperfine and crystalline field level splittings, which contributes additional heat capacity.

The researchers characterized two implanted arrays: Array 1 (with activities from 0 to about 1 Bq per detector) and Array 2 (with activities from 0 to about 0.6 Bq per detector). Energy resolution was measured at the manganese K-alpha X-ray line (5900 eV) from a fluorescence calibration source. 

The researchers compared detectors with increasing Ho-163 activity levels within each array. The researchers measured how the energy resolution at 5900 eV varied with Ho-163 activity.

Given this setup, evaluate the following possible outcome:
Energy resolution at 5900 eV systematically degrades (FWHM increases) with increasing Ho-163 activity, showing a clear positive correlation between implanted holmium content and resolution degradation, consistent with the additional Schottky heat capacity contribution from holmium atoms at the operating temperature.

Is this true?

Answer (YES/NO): YES